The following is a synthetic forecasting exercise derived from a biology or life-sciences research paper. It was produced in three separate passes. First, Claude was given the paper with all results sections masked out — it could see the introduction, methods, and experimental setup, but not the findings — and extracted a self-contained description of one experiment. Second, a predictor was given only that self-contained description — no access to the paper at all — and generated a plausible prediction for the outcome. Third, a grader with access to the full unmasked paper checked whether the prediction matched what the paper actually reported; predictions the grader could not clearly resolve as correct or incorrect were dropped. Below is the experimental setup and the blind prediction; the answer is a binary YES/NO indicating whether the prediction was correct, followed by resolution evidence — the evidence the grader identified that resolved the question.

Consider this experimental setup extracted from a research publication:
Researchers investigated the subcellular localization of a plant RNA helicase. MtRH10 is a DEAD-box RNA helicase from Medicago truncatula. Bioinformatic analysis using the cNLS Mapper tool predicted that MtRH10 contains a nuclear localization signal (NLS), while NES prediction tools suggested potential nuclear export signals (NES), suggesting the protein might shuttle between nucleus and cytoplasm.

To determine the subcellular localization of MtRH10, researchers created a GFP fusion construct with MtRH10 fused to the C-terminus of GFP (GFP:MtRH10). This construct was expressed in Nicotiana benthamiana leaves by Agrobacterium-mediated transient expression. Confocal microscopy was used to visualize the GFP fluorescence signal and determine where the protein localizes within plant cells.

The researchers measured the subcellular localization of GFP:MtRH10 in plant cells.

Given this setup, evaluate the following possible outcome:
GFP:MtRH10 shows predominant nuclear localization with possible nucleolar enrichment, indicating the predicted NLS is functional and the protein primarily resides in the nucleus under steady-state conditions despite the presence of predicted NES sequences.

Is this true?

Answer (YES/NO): NO